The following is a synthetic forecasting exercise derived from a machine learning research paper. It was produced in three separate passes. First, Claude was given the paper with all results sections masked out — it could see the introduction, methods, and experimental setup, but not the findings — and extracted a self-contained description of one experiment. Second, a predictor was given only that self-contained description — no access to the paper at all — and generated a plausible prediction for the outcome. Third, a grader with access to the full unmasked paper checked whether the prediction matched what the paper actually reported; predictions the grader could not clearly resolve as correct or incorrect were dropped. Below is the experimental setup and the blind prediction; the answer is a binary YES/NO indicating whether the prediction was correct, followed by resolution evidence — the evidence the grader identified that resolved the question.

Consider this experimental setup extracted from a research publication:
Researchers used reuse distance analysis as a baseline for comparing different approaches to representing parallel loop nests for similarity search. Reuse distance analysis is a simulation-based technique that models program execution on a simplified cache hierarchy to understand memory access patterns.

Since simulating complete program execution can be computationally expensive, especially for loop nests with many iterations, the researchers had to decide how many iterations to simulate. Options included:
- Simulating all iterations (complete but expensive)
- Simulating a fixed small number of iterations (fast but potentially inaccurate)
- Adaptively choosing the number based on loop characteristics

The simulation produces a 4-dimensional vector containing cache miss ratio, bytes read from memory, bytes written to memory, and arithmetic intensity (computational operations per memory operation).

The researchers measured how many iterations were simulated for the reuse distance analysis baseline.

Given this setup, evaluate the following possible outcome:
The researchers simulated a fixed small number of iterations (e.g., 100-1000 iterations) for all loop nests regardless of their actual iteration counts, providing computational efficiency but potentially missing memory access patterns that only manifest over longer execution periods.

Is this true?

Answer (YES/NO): YES